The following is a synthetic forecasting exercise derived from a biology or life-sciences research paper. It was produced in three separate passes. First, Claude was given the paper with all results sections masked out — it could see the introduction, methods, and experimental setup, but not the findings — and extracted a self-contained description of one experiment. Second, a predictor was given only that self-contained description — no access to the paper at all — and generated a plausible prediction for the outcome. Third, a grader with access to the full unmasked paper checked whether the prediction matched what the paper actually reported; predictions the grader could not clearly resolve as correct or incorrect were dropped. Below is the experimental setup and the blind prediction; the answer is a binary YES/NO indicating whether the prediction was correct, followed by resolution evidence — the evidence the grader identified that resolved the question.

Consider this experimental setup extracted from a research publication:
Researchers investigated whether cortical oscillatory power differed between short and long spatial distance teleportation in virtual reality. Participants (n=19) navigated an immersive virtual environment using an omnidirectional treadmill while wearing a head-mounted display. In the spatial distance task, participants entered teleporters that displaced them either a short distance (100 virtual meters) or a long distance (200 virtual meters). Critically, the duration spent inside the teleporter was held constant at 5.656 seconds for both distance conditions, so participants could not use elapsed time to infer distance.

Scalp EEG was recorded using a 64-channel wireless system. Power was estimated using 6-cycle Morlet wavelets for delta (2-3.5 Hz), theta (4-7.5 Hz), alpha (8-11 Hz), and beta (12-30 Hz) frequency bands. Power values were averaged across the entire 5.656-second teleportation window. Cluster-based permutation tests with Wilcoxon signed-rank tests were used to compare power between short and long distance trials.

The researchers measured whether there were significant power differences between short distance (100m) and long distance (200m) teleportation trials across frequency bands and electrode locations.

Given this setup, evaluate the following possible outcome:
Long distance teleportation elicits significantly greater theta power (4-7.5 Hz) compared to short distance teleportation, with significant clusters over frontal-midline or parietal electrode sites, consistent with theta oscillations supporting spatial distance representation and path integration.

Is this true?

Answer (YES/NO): NO